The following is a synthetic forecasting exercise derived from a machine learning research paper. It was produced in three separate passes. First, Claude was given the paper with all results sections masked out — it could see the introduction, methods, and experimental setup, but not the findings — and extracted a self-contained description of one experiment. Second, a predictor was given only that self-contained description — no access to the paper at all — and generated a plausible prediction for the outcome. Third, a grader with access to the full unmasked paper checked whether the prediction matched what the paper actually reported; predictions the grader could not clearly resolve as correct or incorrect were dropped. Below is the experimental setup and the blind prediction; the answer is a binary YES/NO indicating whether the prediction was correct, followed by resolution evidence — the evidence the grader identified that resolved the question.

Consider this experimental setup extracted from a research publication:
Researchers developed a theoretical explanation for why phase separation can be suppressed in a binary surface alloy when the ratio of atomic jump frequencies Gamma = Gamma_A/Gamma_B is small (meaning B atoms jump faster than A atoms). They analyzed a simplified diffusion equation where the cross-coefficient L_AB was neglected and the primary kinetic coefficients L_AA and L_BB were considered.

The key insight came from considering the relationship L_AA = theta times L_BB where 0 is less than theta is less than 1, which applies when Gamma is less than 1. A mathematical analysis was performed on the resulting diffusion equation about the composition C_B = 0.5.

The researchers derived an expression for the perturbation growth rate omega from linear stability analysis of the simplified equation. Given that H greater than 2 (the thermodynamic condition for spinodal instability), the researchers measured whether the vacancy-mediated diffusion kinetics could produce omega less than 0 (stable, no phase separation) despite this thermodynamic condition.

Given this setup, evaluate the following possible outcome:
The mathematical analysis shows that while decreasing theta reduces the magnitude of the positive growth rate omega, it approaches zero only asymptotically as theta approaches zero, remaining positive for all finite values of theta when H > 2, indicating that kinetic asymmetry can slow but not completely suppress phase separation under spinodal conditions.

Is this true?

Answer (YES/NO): NO